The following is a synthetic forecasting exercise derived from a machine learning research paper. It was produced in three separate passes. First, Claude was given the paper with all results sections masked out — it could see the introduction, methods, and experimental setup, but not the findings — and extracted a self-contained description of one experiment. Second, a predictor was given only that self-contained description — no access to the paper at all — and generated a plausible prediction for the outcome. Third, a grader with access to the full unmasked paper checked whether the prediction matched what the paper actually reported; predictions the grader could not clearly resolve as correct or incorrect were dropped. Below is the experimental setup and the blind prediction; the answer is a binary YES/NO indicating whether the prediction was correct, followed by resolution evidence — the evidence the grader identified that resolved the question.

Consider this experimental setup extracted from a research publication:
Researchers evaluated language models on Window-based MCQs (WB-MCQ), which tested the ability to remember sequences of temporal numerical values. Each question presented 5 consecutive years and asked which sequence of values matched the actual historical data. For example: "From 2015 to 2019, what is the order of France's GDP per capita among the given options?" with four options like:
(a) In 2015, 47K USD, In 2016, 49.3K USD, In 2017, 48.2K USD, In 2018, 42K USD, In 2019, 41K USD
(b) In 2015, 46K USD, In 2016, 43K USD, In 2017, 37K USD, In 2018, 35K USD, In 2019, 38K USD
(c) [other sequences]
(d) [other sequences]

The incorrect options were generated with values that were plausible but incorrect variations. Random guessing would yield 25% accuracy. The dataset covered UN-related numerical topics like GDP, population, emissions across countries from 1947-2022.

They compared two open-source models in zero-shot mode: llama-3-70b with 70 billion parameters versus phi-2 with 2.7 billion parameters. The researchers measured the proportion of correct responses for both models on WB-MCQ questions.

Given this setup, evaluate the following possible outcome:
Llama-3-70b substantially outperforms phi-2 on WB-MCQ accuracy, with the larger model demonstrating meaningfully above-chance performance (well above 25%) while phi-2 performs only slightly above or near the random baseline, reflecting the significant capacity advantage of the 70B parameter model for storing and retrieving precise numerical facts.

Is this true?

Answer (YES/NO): NO